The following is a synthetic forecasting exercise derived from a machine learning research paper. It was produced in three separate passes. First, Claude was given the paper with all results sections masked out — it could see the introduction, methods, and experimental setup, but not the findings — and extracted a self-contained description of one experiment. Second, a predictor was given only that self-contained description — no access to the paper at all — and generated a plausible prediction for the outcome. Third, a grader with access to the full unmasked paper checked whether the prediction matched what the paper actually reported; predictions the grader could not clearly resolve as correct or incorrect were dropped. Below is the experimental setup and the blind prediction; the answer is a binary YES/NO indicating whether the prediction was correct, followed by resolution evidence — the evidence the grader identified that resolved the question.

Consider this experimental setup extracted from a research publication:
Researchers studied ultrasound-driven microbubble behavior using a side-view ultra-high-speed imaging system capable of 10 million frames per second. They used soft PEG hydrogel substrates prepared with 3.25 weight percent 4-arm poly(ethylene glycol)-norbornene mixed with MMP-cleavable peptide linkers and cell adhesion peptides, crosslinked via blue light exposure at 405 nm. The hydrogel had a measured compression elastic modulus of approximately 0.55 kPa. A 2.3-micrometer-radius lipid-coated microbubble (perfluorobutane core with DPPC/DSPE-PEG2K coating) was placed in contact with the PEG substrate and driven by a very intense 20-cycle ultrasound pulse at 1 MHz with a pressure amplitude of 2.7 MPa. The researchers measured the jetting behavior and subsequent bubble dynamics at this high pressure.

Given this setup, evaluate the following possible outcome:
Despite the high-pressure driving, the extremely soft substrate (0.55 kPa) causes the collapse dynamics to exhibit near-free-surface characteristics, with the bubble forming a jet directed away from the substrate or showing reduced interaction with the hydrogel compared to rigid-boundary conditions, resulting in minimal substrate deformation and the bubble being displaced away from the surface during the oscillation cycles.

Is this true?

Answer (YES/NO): NO